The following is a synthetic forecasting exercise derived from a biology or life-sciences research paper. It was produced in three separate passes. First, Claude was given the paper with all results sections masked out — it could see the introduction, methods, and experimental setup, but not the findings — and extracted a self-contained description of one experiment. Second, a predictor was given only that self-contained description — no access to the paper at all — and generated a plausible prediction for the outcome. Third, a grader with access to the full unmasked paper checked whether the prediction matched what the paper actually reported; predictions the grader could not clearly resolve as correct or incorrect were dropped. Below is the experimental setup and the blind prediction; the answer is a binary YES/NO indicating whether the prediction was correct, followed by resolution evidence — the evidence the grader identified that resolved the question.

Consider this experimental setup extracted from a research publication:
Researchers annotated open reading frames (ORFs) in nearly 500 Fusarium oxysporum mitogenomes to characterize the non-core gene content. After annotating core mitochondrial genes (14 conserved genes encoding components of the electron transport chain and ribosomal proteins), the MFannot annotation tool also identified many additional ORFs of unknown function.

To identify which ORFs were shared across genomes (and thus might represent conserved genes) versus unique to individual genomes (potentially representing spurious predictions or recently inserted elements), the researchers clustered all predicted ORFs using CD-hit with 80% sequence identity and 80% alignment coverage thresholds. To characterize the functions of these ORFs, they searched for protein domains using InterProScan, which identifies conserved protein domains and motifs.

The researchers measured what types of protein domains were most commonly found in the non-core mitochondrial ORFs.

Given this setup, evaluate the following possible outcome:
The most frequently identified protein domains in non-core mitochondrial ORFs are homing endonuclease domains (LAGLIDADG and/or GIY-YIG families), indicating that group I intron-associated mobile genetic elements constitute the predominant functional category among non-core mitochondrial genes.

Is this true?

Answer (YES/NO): YES